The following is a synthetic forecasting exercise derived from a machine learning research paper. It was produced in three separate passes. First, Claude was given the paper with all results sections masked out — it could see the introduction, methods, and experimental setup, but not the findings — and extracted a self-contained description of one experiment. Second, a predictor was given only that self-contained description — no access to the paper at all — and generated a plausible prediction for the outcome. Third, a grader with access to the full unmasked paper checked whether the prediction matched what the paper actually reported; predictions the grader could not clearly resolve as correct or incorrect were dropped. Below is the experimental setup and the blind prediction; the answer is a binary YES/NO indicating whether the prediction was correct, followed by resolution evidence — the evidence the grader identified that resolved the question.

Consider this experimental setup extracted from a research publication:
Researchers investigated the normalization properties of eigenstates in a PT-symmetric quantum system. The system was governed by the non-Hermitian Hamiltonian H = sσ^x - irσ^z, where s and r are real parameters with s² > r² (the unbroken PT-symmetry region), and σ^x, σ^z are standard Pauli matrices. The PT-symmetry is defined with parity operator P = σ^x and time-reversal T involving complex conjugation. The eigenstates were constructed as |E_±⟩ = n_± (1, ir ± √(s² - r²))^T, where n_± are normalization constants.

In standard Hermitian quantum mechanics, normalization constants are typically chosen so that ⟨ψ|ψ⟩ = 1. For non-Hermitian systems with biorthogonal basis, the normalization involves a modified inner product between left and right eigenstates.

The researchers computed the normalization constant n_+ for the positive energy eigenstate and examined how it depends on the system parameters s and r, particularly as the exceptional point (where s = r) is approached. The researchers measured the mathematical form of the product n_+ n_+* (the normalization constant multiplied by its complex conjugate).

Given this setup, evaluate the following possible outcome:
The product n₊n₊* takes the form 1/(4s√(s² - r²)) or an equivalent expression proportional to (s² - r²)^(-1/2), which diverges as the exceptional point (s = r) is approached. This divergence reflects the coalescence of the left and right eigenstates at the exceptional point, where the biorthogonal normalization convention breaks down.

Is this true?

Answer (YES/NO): YES